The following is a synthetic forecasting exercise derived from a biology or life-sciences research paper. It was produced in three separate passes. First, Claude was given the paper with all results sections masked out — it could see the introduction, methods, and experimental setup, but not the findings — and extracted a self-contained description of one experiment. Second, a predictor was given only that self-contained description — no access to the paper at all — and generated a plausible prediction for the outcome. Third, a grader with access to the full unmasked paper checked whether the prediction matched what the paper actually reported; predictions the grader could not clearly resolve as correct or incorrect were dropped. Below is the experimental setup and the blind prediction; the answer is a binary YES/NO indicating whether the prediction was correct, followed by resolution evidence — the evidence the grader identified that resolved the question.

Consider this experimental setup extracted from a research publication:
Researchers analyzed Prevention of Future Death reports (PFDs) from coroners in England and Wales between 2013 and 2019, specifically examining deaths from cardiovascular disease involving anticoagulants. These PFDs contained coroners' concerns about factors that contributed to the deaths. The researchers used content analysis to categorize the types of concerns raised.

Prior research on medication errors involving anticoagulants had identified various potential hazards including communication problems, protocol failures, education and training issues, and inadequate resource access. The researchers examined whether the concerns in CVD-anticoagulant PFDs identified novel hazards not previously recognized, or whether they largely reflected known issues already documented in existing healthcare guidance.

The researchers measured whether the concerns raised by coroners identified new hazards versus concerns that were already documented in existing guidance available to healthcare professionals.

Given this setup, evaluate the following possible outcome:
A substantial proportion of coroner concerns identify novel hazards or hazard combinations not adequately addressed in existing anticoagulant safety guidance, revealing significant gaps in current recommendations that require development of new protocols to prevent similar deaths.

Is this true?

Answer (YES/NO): NO